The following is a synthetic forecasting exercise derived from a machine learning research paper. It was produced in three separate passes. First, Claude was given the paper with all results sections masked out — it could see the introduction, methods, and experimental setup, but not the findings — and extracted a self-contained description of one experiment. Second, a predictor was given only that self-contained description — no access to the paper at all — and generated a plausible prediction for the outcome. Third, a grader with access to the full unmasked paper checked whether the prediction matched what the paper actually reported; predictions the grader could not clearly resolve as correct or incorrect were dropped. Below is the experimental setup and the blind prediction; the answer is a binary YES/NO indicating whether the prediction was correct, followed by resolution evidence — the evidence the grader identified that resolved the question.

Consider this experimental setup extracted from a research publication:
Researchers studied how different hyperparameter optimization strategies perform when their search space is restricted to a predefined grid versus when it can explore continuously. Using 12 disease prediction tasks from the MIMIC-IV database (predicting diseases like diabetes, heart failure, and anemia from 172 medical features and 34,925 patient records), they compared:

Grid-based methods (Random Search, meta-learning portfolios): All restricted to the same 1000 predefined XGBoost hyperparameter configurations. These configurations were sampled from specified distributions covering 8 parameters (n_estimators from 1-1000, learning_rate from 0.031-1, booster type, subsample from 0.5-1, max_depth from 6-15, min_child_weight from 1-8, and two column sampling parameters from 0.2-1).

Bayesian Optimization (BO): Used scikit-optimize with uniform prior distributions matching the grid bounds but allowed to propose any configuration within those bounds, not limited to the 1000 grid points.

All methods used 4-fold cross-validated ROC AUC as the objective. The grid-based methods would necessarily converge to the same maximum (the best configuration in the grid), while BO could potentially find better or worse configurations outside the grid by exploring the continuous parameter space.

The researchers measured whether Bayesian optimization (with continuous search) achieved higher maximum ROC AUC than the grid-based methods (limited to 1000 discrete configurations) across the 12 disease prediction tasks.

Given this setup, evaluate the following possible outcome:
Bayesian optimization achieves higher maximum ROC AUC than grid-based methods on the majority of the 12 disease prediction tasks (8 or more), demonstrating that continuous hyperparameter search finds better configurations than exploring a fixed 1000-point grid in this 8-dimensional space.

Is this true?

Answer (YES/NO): NO